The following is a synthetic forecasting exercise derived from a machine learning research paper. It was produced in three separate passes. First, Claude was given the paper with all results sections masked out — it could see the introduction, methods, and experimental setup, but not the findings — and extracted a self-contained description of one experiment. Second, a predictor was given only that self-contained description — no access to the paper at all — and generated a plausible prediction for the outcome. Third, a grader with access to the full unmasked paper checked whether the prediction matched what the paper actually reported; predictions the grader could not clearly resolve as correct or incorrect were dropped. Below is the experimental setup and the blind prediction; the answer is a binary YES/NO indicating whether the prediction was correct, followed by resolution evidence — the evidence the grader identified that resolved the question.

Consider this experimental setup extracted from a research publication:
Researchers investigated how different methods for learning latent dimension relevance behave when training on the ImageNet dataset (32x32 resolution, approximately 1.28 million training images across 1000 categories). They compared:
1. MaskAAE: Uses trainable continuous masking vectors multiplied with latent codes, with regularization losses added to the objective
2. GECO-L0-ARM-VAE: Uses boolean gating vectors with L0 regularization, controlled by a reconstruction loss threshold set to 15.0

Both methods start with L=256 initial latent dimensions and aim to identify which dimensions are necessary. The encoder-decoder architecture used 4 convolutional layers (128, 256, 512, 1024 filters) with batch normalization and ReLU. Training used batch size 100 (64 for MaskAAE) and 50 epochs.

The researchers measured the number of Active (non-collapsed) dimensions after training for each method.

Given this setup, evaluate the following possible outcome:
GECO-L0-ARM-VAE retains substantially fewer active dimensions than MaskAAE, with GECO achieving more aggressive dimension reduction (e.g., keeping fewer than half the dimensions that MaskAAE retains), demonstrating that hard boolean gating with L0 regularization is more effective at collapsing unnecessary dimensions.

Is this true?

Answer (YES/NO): NO